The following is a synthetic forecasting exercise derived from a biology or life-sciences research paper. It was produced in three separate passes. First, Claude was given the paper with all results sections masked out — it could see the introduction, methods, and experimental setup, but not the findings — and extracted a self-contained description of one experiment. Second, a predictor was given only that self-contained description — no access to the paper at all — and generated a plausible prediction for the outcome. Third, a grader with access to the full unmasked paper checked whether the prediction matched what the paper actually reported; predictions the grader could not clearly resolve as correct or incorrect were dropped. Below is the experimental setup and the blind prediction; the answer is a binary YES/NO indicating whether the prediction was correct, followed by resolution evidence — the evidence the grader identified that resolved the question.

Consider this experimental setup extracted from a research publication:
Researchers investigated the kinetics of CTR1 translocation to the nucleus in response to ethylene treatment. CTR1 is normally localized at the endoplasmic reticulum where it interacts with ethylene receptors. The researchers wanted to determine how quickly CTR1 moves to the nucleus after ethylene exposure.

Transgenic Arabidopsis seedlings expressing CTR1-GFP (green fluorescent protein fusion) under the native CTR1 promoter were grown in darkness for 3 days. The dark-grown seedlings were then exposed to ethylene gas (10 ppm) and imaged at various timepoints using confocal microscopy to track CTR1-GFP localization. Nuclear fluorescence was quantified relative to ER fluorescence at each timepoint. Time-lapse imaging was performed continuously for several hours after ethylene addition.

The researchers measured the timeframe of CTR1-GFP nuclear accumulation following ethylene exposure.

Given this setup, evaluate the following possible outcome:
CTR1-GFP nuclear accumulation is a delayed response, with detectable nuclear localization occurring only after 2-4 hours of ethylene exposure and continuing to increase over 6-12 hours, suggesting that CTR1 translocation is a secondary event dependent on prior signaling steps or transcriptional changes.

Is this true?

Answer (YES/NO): NO